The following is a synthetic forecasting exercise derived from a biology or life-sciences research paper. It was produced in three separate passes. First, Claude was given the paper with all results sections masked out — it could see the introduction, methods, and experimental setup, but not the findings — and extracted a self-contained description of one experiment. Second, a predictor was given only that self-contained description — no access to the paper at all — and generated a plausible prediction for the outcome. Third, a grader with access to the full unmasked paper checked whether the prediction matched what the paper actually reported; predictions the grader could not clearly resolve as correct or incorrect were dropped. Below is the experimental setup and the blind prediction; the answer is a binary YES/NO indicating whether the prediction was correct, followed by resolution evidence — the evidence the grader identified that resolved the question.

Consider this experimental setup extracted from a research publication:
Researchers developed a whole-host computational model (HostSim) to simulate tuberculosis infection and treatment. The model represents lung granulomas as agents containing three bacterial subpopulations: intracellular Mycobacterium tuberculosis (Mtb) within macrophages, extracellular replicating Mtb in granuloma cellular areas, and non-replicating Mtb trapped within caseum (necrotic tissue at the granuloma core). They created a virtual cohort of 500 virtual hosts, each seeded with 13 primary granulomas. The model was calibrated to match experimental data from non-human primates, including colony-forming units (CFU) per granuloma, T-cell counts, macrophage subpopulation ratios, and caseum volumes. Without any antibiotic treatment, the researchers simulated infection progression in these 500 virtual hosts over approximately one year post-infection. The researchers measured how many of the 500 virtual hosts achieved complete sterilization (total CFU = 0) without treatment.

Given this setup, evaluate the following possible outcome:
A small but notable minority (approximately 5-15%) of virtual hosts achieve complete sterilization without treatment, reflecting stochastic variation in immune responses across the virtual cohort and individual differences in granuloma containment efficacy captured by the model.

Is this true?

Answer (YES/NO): NO